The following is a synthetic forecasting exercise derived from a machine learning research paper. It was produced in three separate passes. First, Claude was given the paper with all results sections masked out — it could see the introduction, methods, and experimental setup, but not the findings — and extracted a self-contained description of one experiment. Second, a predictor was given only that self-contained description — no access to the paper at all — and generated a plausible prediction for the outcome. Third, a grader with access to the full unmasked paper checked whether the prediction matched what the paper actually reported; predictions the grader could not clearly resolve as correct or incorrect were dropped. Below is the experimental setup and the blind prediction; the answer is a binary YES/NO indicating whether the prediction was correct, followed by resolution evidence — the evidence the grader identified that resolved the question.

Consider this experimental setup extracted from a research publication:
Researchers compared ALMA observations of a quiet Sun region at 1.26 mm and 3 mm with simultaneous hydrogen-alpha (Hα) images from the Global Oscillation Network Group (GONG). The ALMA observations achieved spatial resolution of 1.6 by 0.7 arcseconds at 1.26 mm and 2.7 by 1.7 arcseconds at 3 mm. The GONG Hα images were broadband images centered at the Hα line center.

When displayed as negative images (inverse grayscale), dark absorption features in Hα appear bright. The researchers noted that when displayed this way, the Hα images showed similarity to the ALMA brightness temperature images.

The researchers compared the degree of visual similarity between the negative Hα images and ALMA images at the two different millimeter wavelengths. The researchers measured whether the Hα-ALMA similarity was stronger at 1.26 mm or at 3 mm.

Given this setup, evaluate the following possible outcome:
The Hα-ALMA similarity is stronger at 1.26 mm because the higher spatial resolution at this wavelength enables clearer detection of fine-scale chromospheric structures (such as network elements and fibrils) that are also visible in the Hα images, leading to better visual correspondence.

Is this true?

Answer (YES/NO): NO